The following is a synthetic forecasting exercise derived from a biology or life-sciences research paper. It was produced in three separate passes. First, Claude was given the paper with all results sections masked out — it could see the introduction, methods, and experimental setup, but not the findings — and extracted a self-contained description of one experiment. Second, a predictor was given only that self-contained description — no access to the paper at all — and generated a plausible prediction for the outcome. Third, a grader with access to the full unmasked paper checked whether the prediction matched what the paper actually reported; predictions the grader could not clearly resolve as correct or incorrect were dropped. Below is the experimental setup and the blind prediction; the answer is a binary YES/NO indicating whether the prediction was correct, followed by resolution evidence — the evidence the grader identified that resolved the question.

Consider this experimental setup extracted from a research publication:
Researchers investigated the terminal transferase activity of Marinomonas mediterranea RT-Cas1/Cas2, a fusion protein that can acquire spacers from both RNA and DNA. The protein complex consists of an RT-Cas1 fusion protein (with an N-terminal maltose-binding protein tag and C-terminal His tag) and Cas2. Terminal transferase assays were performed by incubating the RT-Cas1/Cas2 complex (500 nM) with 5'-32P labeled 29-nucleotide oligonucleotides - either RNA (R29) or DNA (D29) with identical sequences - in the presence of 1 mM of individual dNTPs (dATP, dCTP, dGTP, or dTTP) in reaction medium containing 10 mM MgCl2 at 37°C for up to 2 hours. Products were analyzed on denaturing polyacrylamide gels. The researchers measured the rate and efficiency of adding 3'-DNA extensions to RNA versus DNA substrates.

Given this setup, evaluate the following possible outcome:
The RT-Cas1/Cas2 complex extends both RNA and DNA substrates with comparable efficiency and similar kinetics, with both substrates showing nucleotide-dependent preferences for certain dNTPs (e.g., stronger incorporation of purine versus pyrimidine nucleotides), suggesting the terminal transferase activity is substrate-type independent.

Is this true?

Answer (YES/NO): NO